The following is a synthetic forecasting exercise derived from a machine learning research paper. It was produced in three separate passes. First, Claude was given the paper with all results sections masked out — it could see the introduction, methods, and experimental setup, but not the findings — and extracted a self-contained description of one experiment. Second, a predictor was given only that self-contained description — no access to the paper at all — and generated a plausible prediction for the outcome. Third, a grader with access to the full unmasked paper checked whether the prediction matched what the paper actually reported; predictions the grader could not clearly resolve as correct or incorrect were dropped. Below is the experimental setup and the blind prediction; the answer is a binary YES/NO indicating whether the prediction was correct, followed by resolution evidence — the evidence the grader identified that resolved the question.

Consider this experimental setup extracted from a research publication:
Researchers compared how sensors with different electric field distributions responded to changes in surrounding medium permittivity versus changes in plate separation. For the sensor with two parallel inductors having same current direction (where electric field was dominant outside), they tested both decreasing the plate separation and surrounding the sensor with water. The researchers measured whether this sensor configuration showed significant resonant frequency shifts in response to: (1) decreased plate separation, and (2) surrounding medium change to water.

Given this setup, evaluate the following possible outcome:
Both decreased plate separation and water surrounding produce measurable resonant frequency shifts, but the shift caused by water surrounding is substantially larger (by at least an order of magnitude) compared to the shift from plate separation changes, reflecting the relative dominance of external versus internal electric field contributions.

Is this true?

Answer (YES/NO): NO